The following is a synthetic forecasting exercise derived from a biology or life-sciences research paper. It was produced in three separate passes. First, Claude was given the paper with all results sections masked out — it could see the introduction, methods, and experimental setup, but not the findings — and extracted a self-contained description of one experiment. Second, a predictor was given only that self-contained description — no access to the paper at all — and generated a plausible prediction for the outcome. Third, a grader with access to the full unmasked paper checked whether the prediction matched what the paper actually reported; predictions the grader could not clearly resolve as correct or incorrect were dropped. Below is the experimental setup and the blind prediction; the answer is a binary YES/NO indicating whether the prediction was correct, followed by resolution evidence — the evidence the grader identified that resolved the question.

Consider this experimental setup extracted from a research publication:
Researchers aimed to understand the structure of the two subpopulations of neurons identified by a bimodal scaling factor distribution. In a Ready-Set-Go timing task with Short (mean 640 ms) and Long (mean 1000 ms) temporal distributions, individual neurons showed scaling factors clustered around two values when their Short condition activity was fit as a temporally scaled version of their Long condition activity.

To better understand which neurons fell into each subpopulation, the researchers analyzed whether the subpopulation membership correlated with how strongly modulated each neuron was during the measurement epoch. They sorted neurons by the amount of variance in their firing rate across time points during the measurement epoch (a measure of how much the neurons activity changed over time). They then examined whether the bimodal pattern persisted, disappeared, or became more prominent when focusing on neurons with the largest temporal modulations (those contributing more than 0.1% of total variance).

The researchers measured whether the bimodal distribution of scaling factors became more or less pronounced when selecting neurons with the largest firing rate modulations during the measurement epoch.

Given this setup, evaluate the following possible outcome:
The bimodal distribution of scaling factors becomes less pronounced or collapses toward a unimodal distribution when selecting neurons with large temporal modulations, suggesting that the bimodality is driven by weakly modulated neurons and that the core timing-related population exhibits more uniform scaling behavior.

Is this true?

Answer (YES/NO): NO